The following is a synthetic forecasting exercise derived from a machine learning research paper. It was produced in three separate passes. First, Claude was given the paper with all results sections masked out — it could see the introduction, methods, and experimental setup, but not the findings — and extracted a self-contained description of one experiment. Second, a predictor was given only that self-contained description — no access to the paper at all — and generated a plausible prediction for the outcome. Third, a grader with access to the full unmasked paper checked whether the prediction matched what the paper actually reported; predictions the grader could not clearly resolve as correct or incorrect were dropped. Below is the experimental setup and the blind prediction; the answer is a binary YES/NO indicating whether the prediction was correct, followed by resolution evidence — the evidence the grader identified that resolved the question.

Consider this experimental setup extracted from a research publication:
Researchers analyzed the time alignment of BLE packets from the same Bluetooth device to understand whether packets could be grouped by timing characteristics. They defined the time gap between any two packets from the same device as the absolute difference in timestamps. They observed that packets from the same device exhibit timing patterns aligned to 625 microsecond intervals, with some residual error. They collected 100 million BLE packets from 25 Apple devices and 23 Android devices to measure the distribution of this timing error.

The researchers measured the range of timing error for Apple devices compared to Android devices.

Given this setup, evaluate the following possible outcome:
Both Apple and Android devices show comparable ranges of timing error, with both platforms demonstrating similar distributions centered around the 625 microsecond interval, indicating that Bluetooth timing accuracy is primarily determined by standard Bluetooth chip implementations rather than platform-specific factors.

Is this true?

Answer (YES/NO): NO